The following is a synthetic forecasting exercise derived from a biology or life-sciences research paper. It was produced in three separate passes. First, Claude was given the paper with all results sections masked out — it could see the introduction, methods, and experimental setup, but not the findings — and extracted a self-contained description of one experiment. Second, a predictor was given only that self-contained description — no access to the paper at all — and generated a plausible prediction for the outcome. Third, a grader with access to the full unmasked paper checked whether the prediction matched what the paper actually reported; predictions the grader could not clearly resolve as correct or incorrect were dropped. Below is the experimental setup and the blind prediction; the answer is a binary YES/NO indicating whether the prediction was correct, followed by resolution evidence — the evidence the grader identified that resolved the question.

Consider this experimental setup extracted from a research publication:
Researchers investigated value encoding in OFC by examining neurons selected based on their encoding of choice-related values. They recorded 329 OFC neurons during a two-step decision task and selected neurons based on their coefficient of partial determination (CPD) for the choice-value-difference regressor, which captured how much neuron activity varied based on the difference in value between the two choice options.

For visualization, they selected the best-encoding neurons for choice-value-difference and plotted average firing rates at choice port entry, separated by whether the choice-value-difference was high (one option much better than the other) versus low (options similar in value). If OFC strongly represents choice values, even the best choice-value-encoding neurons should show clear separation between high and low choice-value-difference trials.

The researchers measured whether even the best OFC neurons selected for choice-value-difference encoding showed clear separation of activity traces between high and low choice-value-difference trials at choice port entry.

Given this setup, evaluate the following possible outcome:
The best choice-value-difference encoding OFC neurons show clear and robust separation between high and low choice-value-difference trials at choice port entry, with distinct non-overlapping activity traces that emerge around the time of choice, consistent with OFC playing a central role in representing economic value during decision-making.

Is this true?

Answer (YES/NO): NO